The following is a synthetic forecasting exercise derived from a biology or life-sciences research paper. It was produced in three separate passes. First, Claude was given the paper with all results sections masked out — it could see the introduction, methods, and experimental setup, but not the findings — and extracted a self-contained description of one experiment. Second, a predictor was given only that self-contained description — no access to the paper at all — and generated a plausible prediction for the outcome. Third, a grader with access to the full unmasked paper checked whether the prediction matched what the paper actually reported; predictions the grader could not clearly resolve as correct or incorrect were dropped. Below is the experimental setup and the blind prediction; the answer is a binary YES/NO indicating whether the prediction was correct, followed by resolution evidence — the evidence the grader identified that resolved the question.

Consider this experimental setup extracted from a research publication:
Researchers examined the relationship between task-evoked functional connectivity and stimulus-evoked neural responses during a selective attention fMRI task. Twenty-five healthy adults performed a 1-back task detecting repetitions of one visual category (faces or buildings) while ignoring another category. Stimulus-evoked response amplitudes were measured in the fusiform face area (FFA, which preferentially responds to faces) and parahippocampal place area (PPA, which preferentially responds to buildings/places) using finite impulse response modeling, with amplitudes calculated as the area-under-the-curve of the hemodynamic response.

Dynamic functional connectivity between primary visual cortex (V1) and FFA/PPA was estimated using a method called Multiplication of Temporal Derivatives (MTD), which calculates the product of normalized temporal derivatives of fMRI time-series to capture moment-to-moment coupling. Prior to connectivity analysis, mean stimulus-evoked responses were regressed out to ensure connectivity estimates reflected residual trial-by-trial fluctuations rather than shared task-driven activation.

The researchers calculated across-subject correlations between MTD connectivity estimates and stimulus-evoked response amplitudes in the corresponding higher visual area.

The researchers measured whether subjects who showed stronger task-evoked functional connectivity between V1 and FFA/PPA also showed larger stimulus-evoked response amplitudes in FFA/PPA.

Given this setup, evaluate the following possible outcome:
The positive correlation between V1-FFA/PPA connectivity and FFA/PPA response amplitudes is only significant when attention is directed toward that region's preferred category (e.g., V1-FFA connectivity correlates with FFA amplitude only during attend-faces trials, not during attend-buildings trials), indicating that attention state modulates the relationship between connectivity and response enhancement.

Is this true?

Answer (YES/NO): NO